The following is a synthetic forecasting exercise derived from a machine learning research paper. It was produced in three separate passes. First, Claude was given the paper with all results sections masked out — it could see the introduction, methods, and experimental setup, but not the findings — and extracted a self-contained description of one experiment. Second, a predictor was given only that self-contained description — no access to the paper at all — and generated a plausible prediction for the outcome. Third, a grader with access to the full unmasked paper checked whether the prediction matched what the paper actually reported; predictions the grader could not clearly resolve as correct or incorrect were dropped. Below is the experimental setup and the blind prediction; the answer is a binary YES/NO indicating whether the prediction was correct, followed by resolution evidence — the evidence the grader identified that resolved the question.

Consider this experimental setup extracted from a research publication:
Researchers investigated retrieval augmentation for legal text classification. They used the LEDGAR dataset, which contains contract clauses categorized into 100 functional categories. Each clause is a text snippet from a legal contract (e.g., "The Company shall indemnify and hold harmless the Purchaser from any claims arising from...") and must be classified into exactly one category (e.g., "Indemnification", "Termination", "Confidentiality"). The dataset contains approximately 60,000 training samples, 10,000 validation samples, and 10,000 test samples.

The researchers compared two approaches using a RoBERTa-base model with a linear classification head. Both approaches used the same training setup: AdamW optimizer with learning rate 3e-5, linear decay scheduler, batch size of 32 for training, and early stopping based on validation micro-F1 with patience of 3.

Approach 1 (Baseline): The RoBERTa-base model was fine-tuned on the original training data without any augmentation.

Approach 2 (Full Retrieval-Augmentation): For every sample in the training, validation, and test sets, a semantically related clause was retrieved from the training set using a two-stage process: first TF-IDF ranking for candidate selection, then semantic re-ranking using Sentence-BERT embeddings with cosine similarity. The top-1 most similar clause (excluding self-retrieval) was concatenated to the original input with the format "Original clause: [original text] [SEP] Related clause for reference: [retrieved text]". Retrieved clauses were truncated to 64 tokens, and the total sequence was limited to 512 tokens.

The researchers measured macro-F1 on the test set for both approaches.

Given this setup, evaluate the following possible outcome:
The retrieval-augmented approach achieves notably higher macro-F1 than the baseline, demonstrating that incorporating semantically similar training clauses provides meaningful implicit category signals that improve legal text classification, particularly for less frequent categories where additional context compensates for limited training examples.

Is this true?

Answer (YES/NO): NO